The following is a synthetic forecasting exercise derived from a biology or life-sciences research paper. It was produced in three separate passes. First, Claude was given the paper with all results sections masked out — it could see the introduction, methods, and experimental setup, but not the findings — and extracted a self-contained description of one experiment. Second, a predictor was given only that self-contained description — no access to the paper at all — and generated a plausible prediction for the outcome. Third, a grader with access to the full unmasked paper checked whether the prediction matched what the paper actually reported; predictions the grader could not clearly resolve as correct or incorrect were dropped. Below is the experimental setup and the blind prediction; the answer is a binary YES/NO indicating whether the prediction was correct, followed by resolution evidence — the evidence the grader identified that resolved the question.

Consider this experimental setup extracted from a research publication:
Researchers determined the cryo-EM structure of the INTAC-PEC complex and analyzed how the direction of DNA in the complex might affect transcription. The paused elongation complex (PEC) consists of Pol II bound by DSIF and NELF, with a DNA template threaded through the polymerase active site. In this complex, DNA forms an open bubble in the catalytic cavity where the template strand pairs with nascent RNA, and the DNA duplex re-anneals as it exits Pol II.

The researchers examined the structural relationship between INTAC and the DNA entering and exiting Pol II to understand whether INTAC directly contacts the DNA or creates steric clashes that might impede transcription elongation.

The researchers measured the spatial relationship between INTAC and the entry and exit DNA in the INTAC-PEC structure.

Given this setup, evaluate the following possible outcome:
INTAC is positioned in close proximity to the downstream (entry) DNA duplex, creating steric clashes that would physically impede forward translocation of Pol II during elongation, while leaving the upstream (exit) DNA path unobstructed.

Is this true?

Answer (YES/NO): NO